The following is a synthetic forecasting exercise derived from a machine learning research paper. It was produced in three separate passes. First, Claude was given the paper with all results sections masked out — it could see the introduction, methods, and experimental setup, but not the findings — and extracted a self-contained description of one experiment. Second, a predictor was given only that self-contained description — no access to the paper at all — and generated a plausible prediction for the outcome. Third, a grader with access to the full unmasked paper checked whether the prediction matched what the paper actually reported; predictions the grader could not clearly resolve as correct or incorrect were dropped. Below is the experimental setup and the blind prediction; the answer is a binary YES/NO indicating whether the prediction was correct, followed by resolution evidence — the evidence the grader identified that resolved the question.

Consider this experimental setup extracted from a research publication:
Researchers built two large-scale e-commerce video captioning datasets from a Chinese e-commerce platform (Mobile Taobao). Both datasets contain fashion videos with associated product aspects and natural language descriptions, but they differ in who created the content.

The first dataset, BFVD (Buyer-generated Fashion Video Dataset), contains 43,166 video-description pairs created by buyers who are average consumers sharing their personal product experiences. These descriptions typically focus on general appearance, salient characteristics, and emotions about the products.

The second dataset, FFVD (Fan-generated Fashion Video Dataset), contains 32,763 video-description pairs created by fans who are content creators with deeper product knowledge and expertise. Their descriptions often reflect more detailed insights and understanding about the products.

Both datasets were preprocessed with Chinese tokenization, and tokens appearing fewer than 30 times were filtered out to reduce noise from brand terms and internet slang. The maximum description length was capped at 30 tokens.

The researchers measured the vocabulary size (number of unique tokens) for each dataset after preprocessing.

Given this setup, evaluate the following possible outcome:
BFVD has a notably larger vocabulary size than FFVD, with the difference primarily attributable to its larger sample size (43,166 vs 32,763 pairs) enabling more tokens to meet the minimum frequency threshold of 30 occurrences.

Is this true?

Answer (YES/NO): NO